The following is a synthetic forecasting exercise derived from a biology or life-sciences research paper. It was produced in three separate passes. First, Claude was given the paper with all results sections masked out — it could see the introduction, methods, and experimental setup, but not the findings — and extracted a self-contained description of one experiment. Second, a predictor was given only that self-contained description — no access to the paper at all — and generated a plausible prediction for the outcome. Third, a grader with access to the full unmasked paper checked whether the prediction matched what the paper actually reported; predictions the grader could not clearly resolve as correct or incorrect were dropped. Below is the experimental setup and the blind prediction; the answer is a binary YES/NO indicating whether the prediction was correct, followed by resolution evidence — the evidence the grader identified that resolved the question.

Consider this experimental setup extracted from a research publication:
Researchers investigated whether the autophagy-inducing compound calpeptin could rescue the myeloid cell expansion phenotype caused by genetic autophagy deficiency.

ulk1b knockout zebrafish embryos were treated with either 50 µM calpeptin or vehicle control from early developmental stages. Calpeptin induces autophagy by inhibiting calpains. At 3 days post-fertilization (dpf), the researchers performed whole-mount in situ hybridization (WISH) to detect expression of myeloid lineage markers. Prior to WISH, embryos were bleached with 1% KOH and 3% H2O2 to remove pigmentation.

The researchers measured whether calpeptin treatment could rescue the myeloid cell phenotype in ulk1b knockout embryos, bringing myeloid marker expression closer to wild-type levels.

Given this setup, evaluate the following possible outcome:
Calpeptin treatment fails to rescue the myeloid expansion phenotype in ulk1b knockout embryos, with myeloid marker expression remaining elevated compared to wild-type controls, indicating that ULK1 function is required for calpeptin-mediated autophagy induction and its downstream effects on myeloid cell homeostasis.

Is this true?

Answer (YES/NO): YES